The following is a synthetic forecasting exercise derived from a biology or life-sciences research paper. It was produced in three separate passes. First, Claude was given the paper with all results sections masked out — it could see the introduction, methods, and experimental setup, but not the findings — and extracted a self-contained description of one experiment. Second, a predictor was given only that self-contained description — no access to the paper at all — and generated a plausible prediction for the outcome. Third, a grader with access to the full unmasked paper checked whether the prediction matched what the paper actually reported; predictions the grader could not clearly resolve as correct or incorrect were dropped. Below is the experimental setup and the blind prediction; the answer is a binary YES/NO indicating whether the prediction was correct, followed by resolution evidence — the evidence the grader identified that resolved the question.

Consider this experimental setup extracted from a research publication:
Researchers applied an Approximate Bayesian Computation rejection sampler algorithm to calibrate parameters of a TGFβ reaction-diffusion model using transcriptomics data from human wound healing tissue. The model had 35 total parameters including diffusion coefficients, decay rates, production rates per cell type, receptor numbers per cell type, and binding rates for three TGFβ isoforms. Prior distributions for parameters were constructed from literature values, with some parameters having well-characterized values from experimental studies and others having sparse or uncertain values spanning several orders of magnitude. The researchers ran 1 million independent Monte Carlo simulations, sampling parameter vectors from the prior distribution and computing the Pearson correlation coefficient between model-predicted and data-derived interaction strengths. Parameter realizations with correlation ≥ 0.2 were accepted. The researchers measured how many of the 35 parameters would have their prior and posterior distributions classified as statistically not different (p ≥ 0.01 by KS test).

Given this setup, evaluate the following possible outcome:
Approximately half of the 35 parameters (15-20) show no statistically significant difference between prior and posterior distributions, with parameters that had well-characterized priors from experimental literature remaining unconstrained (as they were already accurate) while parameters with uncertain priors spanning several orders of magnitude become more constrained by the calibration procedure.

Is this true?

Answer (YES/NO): NO